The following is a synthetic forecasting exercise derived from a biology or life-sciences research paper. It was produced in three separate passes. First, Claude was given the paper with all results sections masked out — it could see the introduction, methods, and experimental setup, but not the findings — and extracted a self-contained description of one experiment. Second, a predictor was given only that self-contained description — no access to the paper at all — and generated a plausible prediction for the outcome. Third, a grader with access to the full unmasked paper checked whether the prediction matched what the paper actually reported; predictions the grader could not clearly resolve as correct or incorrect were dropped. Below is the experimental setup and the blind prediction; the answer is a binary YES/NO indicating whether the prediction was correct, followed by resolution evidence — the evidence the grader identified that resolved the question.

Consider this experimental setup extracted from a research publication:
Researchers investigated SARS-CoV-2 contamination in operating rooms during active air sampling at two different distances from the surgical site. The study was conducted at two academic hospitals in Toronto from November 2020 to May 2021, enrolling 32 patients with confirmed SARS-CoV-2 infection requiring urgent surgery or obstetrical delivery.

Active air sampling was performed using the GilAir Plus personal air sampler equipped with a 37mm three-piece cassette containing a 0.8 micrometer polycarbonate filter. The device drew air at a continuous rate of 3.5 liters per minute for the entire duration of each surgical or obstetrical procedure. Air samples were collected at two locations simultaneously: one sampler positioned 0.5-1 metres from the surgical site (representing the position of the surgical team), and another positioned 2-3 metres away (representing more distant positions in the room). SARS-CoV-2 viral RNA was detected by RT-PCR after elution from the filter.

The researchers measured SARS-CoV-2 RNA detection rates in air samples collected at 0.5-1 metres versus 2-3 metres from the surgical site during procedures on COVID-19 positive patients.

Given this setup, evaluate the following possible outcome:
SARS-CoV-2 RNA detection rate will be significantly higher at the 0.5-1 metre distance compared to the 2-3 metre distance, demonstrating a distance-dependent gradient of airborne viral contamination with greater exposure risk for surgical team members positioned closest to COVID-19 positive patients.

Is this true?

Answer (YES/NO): NO